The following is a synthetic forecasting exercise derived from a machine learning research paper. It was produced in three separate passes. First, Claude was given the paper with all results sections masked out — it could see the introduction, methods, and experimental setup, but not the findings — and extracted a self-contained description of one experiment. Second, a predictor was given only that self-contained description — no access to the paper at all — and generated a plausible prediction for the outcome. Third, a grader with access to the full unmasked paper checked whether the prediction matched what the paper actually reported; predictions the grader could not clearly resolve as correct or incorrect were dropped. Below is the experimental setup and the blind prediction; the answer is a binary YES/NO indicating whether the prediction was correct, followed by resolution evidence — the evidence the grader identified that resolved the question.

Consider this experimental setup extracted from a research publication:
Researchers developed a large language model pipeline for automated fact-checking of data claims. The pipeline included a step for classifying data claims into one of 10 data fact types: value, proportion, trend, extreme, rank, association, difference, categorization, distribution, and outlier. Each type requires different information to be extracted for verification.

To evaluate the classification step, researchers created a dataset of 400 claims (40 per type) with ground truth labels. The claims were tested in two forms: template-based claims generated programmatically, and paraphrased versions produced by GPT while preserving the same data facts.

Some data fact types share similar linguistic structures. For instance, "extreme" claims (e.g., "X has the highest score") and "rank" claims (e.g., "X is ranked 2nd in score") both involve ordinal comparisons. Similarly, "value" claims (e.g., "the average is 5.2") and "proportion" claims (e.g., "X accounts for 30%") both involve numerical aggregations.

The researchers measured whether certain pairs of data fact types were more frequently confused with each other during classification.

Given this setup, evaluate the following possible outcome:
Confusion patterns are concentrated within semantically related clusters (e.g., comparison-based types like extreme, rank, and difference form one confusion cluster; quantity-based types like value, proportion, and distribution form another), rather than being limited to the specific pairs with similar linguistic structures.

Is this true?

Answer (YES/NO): NO